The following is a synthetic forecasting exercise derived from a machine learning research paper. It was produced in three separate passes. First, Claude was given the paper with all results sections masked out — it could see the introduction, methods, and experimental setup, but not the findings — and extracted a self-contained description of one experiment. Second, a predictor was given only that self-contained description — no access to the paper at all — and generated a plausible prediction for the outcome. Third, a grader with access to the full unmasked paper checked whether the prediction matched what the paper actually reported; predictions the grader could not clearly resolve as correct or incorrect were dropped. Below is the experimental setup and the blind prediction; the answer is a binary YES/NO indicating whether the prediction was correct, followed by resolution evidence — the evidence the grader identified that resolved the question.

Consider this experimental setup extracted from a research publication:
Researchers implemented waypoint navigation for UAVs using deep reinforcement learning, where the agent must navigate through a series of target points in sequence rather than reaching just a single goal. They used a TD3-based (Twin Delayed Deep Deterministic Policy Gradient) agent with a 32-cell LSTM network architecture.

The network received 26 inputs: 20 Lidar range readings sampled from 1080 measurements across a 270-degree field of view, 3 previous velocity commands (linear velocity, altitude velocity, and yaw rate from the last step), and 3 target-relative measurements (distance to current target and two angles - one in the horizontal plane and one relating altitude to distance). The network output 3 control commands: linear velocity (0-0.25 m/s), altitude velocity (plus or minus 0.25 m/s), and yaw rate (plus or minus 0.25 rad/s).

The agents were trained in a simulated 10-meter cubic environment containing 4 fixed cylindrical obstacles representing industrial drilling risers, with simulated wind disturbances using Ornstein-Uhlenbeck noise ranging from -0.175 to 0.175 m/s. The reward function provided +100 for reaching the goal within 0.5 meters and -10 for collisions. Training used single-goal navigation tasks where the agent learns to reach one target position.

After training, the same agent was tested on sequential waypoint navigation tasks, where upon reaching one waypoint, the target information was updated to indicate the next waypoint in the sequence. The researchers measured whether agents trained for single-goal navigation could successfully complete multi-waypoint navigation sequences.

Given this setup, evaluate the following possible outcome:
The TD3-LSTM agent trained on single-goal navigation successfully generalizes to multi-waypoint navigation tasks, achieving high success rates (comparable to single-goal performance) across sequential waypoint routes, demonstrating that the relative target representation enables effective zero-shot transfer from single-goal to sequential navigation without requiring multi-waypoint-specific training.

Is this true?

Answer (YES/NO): NO